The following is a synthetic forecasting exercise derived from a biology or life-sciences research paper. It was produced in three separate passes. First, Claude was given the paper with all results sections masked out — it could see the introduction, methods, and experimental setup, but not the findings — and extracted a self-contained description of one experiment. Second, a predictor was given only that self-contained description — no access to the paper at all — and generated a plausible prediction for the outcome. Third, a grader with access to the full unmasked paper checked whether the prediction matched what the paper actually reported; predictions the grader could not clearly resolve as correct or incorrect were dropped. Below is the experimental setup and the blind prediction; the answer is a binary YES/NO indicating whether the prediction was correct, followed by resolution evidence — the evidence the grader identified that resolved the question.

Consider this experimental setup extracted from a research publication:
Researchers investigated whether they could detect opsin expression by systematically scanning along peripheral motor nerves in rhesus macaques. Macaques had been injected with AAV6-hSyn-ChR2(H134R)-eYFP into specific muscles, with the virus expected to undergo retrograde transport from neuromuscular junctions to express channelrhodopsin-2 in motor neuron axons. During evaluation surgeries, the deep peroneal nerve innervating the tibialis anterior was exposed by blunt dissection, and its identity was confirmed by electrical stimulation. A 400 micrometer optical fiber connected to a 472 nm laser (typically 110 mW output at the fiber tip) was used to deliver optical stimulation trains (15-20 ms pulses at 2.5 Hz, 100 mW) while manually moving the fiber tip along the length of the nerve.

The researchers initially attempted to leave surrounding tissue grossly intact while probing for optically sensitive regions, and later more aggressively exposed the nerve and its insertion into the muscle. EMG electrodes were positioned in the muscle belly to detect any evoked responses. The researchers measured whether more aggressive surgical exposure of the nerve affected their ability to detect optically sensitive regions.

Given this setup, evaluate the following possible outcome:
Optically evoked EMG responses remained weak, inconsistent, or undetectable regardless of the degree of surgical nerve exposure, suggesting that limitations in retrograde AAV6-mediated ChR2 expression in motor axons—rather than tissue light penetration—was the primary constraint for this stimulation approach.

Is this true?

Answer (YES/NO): NO